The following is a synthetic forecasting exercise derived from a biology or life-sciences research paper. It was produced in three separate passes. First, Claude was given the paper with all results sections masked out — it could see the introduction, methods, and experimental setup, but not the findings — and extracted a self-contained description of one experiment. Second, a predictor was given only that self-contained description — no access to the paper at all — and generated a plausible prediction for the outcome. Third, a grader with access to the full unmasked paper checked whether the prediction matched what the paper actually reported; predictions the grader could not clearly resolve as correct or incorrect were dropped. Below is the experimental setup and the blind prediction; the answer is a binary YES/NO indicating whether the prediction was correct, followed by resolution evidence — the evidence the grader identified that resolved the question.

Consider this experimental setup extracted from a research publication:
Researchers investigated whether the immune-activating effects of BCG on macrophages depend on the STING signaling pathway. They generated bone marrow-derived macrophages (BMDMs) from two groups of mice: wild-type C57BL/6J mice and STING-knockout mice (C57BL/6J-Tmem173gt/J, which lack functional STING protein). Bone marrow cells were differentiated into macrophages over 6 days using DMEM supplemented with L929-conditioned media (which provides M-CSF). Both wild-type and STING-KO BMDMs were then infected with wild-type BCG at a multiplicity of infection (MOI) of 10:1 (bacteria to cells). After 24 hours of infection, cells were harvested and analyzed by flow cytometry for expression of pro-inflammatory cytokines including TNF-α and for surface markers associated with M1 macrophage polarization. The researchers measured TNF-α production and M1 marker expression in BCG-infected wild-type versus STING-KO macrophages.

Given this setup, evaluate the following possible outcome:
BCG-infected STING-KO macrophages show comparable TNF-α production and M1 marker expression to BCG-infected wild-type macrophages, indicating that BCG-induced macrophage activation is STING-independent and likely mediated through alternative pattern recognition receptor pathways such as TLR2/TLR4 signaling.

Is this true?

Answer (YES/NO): NO